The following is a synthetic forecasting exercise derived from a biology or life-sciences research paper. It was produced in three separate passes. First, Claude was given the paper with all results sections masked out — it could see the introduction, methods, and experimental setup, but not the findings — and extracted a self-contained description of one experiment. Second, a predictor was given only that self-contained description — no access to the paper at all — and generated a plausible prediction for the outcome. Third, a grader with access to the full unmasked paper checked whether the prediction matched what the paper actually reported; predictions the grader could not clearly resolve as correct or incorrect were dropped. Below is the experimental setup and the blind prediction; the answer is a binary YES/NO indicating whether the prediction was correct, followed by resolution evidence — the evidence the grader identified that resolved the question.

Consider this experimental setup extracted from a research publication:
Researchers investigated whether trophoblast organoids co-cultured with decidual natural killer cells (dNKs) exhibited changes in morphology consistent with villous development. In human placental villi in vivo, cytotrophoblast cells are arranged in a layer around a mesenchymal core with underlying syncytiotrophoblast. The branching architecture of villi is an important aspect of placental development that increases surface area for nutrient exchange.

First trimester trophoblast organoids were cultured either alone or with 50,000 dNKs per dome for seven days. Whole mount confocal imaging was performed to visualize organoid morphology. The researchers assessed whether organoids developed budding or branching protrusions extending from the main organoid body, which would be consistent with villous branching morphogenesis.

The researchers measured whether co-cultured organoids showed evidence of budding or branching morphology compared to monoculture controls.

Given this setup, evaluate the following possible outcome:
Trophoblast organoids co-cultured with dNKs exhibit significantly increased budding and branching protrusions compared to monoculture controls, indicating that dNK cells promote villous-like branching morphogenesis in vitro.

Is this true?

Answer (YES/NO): NO